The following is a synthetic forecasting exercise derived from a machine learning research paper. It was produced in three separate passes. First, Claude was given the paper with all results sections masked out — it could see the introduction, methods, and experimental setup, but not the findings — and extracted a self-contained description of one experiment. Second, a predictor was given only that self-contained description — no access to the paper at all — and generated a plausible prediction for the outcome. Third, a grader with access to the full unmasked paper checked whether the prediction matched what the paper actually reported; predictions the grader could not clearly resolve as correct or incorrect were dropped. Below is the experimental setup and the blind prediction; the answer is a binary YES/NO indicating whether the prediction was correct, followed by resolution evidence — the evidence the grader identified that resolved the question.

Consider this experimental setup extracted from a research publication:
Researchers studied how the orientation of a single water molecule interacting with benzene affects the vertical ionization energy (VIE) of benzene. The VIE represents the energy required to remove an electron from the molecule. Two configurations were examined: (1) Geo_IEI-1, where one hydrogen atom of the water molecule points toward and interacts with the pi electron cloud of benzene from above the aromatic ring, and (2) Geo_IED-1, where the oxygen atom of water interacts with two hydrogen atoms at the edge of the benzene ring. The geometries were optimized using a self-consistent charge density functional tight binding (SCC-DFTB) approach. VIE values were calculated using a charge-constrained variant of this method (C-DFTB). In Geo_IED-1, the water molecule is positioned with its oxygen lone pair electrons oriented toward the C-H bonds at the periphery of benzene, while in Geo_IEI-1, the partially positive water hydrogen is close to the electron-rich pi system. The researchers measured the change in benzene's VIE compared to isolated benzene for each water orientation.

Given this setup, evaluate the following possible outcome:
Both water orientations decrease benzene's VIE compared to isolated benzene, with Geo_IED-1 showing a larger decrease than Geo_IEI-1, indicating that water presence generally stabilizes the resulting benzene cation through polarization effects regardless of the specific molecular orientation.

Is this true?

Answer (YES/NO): NO